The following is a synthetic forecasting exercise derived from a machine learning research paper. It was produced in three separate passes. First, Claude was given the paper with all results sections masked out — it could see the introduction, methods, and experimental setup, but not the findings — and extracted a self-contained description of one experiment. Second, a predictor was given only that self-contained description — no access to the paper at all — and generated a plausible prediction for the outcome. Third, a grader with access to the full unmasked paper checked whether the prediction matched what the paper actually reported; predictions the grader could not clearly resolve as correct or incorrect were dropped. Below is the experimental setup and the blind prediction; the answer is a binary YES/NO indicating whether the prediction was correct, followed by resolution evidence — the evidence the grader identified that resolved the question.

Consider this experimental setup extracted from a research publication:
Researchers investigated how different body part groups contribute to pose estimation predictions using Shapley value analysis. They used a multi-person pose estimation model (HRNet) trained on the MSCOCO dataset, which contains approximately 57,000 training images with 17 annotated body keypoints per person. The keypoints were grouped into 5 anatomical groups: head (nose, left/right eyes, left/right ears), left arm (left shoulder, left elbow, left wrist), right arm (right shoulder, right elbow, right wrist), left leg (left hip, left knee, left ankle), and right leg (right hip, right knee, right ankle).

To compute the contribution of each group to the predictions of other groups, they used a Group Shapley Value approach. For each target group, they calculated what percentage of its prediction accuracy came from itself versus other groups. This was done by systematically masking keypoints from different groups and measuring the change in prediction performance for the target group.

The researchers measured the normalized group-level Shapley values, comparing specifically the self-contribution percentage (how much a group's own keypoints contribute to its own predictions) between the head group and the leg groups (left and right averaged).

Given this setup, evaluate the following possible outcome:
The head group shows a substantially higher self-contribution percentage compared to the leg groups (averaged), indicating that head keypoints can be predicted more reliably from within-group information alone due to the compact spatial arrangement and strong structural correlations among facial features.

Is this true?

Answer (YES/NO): YES